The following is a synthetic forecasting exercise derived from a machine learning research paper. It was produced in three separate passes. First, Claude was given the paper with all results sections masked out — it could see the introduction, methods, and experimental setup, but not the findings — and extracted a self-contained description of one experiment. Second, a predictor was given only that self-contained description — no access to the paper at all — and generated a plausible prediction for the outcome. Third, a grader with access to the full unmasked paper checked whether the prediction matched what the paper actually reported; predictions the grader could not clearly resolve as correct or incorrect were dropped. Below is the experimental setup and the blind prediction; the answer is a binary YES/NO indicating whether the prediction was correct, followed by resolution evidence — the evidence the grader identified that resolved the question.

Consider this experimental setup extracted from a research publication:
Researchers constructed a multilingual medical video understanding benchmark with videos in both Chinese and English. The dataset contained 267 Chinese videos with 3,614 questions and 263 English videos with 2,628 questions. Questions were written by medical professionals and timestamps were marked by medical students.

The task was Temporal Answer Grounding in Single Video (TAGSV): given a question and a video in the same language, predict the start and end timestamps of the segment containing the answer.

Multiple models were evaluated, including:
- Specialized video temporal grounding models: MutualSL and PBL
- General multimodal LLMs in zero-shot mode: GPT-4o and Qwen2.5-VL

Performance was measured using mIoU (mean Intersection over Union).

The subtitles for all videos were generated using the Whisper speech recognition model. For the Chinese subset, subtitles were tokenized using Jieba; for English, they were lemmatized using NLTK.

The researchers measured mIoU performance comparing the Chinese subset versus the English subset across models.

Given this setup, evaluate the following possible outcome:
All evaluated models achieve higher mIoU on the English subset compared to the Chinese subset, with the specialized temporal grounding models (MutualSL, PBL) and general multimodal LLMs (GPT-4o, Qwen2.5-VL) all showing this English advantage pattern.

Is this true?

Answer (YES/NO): NO